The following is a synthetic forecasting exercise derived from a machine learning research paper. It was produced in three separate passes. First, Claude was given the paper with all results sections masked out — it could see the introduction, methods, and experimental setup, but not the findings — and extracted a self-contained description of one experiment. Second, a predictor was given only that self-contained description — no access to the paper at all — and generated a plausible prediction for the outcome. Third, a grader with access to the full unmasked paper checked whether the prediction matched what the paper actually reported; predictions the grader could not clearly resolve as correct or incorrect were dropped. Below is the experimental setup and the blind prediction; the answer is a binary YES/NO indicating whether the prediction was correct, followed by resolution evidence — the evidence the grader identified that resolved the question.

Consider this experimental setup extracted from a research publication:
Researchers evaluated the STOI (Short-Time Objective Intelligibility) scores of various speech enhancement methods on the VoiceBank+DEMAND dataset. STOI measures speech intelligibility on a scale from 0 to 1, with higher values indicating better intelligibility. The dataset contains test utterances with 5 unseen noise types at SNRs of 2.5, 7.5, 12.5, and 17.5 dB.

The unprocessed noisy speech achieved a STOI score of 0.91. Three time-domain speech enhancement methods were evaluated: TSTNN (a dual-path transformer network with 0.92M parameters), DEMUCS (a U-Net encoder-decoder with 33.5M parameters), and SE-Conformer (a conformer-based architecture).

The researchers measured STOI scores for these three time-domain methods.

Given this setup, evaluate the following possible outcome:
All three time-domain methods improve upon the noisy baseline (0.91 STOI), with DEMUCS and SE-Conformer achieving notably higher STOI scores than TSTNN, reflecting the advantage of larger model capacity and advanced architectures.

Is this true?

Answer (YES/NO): NO